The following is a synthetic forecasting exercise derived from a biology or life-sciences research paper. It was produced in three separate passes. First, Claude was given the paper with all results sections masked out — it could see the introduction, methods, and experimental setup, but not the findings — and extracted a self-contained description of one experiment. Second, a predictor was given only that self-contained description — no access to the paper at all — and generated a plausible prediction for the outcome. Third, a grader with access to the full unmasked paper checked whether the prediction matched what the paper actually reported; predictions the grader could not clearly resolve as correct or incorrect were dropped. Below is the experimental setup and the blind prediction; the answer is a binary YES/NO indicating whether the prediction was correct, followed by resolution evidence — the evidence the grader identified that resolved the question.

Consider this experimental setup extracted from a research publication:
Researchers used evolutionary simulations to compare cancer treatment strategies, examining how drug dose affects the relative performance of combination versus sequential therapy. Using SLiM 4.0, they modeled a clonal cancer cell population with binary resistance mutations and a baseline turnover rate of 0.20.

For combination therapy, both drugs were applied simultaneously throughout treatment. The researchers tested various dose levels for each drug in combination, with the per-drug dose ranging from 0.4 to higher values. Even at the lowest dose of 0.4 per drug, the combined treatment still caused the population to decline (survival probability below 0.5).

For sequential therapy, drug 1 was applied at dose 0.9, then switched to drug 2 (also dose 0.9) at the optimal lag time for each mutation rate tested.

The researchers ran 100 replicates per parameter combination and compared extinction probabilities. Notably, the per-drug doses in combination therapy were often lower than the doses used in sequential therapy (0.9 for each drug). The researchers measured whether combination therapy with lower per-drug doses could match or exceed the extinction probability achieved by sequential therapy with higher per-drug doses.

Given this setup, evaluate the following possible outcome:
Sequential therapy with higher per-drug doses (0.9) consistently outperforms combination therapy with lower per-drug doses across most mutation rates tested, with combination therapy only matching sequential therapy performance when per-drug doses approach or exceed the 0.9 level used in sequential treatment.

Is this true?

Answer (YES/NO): NO